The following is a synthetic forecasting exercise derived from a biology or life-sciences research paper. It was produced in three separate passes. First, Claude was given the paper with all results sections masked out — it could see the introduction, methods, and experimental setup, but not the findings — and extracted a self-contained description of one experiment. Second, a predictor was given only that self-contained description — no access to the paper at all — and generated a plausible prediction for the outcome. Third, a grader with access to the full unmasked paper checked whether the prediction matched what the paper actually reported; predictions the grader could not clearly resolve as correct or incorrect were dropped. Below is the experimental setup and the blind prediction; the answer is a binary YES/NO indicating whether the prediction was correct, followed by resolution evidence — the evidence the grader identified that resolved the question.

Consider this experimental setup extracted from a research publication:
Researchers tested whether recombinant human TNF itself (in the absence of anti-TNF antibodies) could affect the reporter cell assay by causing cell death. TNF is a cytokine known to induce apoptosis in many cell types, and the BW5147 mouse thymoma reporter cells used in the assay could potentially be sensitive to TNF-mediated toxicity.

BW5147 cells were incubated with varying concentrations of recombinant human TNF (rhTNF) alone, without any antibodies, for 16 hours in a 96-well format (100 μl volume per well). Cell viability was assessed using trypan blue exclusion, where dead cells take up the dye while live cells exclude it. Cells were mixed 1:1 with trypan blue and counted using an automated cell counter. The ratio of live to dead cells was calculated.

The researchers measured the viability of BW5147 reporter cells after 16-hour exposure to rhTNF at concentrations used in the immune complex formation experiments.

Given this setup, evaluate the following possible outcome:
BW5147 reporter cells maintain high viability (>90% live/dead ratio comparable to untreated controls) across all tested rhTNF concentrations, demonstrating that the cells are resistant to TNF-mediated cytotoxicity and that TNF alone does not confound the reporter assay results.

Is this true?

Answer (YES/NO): YES